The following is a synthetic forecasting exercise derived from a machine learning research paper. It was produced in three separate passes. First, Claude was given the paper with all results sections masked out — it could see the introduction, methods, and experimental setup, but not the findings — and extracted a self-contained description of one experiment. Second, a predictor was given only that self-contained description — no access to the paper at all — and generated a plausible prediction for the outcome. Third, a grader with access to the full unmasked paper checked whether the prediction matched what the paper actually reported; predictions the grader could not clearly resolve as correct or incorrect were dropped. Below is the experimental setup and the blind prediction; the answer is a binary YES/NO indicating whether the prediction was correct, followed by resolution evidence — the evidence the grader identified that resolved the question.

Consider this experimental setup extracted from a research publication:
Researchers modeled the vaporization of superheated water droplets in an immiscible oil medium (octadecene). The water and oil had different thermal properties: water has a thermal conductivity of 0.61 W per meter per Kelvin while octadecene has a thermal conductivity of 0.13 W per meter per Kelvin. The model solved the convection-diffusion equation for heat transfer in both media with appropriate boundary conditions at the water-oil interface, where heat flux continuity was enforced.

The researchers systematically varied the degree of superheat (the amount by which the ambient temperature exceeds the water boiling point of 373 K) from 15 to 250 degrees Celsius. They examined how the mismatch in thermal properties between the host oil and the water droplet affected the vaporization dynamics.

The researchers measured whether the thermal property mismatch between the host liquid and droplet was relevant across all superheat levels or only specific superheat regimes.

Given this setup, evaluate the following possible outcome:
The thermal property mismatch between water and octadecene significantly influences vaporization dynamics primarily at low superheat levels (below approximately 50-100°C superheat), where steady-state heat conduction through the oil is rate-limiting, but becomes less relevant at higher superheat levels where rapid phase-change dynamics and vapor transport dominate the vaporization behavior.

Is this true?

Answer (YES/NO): YES